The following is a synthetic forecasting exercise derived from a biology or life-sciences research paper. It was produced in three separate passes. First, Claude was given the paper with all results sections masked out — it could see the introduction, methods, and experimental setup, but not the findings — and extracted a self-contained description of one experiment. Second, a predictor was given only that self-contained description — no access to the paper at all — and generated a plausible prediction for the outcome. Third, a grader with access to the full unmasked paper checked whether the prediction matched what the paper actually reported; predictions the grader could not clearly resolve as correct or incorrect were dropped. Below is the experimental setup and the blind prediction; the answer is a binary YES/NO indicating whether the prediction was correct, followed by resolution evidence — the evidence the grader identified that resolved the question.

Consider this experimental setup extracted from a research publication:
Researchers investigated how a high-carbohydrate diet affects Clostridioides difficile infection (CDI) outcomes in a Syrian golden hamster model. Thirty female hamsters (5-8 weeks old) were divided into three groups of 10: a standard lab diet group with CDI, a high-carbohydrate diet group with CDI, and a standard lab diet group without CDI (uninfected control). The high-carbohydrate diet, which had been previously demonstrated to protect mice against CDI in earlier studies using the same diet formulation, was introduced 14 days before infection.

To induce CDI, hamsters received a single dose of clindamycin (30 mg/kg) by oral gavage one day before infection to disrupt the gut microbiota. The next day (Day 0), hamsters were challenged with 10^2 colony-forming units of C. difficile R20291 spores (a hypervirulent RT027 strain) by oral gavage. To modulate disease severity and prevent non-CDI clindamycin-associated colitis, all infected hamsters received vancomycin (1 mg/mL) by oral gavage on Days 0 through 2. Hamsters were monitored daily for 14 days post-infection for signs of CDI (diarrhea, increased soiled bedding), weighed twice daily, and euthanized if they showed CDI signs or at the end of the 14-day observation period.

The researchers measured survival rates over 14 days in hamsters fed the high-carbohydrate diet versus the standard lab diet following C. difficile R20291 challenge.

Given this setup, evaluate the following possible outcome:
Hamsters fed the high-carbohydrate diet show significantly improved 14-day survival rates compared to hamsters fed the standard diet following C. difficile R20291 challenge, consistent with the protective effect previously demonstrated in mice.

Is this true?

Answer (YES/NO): NO